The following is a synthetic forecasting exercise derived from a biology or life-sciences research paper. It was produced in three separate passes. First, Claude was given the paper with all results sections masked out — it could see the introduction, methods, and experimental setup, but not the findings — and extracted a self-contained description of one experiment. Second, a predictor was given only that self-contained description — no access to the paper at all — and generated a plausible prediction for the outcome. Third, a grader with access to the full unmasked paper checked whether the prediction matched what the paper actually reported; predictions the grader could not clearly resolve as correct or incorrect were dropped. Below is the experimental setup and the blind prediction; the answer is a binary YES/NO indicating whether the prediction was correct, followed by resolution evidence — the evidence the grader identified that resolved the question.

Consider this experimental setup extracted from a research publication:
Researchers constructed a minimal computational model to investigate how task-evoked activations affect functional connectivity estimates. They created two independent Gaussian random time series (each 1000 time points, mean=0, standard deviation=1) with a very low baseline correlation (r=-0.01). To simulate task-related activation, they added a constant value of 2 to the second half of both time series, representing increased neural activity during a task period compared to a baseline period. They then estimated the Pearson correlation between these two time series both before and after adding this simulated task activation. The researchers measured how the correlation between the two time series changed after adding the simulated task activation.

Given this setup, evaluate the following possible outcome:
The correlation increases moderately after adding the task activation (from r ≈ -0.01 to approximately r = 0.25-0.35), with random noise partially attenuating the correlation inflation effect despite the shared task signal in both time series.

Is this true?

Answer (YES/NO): NO